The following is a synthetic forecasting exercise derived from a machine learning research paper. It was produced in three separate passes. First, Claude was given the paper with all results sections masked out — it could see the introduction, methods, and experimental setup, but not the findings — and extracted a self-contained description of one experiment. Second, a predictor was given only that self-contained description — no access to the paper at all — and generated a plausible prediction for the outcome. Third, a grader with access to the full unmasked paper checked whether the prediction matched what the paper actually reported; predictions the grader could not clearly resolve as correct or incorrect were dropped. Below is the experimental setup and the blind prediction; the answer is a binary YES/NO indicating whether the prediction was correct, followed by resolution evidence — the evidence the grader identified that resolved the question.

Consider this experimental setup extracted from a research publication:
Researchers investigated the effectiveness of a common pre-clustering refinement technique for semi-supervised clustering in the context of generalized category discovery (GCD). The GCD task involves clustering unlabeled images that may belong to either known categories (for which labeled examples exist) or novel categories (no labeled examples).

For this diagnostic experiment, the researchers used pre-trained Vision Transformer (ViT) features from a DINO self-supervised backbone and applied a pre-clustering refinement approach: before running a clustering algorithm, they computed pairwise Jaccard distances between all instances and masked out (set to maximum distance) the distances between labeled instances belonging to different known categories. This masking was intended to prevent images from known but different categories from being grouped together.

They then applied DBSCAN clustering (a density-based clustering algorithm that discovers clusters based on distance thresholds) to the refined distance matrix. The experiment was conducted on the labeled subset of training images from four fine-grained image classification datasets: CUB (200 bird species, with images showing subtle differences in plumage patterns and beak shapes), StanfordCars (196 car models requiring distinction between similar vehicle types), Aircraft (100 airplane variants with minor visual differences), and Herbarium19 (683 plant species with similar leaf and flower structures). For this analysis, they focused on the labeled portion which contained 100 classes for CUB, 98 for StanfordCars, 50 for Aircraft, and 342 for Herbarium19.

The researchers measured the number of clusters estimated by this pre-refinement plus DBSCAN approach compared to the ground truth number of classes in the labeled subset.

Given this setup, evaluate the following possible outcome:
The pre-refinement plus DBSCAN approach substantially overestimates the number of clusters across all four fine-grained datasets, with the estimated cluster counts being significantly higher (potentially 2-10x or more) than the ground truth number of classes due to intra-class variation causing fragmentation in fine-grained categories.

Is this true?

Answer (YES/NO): NO